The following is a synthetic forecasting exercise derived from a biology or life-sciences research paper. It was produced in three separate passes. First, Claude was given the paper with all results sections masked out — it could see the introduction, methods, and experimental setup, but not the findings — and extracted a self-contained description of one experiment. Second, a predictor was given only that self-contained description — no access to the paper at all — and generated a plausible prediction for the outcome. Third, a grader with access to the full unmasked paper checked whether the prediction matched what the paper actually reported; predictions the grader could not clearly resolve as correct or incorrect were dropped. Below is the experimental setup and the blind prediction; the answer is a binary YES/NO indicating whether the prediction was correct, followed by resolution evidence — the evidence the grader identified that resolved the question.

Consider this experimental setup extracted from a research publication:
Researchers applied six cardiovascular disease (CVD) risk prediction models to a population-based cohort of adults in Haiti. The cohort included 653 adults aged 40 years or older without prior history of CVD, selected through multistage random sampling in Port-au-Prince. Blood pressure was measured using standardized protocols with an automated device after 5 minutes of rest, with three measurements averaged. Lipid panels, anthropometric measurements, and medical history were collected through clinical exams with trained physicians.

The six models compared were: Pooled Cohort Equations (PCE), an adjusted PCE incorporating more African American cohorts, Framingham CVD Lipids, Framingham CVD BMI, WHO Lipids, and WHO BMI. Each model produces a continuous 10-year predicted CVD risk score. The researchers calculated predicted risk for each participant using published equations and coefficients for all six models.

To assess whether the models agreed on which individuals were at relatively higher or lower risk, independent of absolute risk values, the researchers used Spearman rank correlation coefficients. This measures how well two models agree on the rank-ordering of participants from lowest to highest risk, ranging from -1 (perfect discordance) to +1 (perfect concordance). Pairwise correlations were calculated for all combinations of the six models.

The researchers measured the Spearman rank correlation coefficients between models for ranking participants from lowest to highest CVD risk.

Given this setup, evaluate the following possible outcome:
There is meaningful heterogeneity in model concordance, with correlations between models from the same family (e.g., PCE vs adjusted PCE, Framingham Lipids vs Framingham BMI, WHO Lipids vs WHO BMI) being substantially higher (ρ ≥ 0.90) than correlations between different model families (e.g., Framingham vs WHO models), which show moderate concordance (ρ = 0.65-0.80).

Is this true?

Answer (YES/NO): NO